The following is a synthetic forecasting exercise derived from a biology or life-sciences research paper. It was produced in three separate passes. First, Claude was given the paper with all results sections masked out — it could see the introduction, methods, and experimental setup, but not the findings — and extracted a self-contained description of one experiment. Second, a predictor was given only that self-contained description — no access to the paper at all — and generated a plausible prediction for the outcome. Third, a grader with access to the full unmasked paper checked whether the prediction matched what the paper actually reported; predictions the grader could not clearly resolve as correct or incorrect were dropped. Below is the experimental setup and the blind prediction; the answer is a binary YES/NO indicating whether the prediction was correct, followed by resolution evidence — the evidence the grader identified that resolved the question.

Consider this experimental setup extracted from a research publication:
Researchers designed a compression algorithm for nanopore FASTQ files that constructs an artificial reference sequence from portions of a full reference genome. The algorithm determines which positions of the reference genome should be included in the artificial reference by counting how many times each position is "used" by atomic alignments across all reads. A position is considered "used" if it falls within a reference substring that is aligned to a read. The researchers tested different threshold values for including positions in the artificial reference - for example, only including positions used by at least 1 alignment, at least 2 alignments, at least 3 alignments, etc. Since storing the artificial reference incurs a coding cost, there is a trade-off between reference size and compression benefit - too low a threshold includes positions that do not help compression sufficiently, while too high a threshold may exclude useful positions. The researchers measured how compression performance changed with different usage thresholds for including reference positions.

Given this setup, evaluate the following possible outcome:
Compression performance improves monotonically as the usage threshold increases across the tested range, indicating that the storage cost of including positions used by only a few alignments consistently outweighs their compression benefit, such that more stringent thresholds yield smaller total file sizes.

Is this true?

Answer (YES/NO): NO